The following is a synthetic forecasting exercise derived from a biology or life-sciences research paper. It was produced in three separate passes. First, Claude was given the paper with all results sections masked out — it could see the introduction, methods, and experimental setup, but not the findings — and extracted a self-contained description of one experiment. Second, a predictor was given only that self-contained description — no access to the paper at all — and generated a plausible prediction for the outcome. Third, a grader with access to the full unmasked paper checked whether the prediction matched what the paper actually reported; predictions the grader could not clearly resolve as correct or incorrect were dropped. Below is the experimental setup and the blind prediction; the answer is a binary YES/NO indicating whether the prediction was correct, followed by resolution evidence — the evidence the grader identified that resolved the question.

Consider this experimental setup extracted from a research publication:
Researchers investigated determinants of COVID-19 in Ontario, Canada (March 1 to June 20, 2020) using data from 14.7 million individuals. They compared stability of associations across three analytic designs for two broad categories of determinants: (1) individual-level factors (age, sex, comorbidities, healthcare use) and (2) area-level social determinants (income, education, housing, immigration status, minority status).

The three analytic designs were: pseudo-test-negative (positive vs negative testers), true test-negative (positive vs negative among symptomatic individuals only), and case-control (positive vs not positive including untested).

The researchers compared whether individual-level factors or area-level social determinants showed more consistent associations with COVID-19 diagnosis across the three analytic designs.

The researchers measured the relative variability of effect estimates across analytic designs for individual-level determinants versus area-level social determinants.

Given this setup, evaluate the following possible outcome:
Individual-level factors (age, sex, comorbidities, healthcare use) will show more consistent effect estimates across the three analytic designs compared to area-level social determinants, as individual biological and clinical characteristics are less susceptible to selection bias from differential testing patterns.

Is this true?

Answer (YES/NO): NO